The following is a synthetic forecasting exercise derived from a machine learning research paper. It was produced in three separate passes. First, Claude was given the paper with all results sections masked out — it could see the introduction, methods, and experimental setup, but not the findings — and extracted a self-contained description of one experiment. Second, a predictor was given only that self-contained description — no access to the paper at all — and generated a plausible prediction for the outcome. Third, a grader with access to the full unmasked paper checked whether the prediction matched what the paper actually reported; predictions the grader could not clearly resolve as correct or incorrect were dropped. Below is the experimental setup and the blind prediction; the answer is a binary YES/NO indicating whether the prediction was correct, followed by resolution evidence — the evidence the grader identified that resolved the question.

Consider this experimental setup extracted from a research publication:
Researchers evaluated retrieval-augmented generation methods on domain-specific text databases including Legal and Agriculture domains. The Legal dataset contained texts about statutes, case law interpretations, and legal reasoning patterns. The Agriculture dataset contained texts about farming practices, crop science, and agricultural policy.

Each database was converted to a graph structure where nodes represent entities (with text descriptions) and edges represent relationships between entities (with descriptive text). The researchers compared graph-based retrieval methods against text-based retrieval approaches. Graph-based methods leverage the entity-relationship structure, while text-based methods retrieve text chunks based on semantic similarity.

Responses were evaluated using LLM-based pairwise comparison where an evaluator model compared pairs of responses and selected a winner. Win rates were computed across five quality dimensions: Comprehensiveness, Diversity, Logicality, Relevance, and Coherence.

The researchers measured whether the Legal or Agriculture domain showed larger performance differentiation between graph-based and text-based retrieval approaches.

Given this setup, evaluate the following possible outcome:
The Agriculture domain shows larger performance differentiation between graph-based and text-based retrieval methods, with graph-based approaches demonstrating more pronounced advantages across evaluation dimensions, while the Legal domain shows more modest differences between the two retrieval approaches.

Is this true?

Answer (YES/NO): NO